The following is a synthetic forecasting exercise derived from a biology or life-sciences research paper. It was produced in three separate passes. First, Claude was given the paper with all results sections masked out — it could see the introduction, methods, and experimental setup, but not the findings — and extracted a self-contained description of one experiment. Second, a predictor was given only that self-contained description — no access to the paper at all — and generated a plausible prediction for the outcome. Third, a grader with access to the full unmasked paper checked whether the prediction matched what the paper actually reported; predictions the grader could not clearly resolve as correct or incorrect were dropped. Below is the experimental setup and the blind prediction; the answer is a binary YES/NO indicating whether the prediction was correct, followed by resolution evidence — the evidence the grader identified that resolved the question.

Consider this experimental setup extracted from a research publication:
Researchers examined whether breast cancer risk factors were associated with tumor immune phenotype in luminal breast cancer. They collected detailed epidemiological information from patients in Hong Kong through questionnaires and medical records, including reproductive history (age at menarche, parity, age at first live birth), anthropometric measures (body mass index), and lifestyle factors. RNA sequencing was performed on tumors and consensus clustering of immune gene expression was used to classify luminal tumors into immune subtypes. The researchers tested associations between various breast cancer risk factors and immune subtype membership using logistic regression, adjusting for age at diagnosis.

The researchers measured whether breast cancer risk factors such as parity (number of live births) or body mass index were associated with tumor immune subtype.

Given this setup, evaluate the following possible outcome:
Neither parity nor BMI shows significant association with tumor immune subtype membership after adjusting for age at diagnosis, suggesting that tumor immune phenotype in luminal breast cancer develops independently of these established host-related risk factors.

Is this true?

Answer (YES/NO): NO